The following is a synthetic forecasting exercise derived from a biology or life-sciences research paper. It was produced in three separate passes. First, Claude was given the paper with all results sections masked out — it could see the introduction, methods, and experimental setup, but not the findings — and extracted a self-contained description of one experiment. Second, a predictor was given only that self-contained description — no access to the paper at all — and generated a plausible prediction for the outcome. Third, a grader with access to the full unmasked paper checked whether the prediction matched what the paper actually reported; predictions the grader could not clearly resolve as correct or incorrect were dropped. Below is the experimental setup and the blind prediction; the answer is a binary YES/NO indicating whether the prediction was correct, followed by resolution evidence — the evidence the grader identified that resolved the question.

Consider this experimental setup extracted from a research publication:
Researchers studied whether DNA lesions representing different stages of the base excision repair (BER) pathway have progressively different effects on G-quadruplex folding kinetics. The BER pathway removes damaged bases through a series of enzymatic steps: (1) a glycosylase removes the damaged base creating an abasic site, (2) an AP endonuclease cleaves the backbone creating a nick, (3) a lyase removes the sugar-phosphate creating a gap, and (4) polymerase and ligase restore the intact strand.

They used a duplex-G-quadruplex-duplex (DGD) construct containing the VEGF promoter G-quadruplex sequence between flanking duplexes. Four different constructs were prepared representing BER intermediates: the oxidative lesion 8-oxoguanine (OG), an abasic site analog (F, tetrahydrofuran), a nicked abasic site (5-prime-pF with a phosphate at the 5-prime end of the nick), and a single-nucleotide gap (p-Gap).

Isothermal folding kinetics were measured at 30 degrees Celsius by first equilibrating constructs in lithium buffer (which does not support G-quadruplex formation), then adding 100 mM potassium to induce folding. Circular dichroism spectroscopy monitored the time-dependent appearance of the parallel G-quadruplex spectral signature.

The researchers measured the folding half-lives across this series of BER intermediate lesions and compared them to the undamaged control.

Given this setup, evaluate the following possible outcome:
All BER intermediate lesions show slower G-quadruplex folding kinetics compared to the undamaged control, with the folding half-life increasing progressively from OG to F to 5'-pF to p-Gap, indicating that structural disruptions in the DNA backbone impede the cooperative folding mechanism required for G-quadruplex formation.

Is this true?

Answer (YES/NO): NO